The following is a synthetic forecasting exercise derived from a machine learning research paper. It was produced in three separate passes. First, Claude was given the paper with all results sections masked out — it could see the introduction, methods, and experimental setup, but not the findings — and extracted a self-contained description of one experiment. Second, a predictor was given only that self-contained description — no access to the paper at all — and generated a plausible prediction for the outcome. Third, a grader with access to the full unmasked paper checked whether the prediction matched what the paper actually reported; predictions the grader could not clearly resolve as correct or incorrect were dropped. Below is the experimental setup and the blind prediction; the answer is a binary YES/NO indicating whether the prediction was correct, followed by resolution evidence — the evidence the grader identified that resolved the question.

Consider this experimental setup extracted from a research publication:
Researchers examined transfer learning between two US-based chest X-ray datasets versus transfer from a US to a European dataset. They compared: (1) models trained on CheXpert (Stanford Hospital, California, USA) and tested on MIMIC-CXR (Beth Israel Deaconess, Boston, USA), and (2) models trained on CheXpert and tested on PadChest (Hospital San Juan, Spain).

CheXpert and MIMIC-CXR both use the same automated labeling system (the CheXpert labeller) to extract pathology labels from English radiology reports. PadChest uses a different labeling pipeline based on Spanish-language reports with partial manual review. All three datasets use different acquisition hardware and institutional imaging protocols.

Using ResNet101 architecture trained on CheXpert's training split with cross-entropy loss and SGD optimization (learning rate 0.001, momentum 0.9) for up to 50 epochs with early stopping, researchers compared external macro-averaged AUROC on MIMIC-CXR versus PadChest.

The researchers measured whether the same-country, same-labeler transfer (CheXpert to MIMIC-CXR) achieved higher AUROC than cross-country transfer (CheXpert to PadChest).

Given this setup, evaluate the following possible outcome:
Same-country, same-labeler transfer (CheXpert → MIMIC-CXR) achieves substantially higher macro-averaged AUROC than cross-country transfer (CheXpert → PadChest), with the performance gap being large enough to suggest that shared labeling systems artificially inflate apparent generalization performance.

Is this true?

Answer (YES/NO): NO